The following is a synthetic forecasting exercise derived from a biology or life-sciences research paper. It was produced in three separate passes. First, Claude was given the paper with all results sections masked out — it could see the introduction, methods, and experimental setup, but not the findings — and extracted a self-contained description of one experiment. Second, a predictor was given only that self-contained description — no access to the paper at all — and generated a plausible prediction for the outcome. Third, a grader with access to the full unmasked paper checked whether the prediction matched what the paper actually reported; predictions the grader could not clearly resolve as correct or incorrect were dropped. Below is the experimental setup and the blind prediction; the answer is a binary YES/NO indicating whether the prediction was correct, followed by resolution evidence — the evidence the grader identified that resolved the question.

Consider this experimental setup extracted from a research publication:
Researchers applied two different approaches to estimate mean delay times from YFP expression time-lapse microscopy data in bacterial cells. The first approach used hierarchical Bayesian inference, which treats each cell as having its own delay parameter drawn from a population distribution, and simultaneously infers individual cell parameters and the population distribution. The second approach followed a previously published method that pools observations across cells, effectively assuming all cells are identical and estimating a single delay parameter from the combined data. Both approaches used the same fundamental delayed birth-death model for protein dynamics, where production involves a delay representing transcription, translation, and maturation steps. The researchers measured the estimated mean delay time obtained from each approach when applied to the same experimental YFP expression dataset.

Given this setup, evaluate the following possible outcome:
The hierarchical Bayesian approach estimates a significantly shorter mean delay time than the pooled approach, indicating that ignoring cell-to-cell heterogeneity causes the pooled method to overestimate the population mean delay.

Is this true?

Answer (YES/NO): NO